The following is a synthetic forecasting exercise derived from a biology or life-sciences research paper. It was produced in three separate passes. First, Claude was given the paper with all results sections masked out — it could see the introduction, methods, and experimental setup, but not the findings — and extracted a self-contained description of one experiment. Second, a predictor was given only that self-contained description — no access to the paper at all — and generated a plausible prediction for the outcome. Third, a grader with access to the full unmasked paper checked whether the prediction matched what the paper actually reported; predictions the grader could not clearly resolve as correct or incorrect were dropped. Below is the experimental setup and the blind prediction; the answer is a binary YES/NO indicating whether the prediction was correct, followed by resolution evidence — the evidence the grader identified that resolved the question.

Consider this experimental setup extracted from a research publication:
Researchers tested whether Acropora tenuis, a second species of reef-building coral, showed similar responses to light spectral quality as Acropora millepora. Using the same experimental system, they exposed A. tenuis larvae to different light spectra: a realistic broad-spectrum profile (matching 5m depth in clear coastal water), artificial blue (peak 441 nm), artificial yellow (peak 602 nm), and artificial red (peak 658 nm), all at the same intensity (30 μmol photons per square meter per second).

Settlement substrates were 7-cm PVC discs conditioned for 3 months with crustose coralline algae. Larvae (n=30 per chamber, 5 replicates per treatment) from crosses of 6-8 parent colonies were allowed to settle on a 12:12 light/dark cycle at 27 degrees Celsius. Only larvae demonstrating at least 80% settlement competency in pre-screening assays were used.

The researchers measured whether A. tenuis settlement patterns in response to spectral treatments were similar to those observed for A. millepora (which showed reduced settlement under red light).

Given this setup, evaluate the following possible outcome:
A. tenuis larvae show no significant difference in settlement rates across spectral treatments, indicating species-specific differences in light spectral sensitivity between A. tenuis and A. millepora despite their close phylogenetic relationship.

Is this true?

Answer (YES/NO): NO